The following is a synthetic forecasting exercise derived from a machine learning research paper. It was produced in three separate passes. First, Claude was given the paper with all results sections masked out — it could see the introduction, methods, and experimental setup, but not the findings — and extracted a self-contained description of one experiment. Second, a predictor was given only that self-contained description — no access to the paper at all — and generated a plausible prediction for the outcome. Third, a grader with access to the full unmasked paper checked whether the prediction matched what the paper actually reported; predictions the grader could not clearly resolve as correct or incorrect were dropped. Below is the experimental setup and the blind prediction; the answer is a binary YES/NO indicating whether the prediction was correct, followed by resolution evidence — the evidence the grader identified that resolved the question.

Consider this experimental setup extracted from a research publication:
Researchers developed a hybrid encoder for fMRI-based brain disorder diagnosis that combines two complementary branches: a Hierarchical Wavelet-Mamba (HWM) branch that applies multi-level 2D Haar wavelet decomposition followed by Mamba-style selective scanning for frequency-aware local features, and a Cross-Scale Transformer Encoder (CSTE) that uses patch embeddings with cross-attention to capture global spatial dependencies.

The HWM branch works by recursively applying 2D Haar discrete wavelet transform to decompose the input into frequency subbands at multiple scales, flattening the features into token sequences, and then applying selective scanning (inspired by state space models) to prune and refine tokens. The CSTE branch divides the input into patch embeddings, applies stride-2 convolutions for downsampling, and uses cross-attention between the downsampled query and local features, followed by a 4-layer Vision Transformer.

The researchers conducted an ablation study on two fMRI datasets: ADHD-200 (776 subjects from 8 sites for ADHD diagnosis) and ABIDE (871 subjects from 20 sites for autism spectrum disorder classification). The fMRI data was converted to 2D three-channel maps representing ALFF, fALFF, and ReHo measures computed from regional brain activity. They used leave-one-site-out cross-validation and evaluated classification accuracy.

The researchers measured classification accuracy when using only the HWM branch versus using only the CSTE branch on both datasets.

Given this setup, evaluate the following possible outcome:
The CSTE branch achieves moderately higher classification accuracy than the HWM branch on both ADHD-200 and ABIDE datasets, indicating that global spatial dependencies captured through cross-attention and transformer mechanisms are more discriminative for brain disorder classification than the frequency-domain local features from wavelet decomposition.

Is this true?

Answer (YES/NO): NO